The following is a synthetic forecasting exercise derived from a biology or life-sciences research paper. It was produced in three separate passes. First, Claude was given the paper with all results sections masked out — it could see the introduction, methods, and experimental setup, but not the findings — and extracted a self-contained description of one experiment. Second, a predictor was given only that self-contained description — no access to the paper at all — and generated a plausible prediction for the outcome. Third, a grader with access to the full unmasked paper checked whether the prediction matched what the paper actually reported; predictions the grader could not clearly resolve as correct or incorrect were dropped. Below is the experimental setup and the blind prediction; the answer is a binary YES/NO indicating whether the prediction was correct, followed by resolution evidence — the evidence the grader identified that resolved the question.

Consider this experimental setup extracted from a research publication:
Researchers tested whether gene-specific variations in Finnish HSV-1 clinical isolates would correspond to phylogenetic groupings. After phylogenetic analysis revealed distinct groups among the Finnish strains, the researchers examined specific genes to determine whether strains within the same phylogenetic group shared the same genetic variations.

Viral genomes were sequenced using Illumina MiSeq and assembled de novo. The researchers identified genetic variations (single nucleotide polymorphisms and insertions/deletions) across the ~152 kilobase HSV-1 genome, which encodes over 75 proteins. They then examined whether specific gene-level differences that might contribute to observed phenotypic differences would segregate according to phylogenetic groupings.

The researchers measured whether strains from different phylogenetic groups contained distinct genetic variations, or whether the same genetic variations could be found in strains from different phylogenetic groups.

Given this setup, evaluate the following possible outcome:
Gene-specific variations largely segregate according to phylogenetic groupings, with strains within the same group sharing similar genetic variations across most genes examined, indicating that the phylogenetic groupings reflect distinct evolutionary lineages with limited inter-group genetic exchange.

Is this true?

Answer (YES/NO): NO